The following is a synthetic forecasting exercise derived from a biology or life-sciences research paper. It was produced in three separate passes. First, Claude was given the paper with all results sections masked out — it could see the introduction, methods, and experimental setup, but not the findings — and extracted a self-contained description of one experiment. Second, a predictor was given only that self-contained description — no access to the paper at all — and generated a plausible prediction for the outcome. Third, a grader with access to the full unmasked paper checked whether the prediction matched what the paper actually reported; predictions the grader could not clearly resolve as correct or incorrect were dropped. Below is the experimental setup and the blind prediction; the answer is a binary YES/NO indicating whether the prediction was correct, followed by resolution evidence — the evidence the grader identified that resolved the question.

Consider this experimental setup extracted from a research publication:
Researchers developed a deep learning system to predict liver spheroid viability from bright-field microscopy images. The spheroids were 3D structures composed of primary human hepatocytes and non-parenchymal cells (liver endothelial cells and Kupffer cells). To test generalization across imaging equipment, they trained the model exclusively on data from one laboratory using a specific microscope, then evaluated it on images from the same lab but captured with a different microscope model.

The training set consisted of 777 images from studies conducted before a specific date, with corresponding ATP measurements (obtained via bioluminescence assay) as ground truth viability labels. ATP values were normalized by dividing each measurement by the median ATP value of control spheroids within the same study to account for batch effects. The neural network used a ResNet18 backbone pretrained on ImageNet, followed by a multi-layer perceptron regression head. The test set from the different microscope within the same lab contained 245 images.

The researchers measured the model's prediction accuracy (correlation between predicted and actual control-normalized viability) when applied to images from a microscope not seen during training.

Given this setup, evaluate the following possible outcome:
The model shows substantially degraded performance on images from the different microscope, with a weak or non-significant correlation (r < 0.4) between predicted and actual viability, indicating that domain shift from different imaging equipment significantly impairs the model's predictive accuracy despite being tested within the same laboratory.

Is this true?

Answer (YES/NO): NO